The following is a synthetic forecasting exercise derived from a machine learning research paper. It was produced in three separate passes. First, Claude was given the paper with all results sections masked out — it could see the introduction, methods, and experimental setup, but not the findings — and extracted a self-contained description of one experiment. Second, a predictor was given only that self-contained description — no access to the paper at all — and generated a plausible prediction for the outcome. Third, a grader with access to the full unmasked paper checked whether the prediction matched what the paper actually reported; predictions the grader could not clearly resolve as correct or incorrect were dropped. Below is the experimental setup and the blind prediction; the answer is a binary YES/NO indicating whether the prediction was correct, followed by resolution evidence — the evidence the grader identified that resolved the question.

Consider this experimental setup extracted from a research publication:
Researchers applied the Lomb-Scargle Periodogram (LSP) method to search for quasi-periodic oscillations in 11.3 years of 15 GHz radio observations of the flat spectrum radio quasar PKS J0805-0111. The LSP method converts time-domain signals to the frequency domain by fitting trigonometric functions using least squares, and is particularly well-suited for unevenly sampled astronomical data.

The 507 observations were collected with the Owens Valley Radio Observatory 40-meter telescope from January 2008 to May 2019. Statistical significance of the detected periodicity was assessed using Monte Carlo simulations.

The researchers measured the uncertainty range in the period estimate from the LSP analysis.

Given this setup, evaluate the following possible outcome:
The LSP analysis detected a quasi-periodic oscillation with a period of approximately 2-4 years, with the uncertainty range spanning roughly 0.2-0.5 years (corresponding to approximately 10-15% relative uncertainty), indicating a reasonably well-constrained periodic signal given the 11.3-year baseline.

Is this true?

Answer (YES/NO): NO